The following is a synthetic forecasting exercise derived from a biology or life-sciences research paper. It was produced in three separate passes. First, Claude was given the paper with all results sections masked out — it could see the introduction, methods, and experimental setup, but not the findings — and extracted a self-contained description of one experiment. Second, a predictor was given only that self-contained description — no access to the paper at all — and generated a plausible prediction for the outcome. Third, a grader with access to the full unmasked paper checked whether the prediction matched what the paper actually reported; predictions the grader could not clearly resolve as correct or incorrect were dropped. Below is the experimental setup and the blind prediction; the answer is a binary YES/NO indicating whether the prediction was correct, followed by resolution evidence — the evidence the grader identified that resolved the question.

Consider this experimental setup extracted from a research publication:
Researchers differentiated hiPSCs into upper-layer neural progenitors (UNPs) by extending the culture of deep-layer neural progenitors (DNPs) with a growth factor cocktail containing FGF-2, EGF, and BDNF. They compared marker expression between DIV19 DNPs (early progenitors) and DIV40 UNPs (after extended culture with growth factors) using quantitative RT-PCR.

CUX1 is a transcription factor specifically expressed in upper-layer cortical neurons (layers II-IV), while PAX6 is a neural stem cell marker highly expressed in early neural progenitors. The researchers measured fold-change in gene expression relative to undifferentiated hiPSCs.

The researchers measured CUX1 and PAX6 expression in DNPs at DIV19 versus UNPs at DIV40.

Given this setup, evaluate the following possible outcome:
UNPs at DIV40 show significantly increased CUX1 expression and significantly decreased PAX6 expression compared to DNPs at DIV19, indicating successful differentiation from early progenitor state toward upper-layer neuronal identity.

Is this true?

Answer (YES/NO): YES